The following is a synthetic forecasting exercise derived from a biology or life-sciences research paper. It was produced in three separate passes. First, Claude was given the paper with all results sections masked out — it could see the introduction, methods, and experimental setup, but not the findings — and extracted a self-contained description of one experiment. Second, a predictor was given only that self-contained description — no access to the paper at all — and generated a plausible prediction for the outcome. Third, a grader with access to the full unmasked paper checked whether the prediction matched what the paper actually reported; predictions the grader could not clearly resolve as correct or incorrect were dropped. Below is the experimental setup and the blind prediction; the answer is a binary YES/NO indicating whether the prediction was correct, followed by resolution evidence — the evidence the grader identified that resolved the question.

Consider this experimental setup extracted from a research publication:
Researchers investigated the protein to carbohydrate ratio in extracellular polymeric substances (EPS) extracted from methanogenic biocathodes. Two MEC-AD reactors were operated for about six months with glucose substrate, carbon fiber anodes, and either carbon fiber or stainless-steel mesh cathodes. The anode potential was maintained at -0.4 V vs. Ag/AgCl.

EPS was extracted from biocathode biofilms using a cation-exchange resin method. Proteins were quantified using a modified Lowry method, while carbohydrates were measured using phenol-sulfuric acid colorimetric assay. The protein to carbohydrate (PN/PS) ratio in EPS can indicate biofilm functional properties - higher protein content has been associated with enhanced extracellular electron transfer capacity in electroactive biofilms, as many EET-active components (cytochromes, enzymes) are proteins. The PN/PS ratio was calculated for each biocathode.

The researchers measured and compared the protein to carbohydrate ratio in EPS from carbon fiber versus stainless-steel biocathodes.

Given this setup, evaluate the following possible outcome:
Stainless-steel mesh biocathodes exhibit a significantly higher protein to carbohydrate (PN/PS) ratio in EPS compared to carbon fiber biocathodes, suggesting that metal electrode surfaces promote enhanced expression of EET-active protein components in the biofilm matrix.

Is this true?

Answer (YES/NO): NO